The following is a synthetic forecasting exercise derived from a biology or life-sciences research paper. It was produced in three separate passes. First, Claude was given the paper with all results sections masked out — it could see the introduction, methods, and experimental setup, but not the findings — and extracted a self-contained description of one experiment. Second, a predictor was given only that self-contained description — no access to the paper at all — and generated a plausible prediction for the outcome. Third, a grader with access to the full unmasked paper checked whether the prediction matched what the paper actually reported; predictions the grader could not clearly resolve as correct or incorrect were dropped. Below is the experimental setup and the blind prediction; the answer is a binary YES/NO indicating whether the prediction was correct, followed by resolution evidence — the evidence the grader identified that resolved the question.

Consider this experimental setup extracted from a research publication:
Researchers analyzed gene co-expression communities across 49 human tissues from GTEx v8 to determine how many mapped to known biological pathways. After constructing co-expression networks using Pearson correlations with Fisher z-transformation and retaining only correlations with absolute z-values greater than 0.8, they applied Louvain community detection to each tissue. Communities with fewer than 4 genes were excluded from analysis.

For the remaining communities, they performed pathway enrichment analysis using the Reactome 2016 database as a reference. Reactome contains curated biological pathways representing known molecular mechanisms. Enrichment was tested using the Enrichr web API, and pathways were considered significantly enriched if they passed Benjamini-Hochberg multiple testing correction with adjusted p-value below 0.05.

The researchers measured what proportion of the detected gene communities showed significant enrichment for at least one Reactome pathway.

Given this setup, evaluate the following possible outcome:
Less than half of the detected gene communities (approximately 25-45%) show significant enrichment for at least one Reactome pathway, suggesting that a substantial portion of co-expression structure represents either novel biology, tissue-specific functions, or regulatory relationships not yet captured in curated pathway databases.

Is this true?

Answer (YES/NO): NO